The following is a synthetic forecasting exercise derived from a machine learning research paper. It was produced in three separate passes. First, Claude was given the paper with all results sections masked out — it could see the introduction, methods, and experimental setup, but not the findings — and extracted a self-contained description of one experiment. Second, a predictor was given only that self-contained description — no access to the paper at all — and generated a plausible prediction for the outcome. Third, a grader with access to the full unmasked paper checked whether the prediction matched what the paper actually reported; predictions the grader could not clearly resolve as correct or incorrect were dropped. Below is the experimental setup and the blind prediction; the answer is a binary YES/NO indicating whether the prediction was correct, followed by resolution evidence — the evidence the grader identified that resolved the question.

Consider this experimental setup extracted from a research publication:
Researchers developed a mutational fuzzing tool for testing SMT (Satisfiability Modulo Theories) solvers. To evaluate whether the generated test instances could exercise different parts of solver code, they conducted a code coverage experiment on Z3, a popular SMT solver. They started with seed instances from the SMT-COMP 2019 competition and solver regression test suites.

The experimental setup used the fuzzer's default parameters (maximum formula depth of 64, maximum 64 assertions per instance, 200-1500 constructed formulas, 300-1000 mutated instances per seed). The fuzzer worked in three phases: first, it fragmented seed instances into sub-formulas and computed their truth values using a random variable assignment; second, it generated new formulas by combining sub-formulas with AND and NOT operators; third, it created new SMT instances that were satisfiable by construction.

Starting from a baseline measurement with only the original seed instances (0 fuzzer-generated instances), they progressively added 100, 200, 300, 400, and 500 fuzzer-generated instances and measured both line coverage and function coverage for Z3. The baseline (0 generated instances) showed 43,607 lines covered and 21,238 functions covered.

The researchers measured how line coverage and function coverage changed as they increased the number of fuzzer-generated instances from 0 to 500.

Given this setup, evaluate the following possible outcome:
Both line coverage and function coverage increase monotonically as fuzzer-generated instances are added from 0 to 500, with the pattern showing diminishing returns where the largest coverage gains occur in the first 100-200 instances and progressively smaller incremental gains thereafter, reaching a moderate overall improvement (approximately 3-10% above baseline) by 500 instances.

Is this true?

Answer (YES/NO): NO